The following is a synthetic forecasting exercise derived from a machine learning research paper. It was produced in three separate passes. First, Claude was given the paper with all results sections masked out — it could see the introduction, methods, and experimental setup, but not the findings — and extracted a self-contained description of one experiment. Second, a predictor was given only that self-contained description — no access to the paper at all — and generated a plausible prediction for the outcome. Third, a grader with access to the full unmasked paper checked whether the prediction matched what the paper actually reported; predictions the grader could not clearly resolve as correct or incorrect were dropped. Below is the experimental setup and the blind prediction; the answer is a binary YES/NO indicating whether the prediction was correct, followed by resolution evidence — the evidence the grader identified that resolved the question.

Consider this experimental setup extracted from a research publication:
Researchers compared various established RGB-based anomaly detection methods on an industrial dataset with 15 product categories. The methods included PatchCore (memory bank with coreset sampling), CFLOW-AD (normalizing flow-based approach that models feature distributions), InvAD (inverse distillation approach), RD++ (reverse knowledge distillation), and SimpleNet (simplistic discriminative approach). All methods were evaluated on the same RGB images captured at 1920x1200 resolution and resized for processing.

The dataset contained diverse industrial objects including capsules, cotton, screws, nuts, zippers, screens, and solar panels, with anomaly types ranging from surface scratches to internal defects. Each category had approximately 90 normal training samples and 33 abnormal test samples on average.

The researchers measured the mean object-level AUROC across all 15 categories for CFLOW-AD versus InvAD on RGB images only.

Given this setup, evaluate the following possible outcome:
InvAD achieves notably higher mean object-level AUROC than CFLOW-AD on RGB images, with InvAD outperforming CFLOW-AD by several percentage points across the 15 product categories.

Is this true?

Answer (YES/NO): YES